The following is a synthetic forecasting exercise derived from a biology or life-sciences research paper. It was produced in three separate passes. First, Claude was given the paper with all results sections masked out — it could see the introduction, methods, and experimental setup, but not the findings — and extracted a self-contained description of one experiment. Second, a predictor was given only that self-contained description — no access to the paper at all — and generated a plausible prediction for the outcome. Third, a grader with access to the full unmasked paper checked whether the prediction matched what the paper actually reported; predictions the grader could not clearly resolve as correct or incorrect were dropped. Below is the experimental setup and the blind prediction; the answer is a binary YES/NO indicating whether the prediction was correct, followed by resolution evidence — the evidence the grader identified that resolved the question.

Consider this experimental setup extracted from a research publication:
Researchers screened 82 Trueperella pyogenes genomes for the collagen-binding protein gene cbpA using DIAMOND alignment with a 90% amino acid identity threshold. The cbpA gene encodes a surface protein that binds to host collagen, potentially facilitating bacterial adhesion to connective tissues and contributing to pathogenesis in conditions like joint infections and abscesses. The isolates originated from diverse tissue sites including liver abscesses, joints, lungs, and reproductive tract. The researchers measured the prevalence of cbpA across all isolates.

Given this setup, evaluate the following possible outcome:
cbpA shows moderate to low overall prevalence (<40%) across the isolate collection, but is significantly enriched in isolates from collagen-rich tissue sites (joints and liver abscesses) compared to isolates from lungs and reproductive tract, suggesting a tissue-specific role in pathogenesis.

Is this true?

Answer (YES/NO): NO